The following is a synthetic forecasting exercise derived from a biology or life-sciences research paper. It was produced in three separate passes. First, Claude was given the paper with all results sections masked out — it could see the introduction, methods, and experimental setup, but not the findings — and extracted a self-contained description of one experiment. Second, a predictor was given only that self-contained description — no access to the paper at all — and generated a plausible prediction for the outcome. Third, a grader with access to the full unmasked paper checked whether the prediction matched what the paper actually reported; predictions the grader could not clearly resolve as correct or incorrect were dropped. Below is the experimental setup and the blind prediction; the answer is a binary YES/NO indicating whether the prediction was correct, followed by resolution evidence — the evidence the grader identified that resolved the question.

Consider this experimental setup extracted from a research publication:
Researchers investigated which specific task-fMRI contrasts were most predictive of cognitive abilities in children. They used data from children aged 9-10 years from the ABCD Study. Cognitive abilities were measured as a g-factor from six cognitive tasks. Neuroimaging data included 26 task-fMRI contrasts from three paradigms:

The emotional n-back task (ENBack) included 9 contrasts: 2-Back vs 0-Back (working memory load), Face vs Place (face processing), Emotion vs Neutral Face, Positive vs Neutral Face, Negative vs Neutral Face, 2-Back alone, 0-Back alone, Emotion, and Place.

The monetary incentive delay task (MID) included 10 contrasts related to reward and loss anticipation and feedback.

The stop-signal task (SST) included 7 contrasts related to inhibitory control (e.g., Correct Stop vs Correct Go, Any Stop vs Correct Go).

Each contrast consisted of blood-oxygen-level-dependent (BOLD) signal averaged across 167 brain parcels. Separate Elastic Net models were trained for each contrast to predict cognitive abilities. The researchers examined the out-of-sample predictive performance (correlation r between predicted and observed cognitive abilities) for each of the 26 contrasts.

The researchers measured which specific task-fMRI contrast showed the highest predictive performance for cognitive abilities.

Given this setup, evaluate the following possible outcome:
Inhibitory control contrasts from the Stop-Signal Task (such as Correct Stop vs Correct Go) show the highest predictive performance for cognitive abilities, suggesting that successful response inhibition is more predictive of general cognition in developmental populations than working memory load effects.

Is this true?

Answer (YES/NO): NO